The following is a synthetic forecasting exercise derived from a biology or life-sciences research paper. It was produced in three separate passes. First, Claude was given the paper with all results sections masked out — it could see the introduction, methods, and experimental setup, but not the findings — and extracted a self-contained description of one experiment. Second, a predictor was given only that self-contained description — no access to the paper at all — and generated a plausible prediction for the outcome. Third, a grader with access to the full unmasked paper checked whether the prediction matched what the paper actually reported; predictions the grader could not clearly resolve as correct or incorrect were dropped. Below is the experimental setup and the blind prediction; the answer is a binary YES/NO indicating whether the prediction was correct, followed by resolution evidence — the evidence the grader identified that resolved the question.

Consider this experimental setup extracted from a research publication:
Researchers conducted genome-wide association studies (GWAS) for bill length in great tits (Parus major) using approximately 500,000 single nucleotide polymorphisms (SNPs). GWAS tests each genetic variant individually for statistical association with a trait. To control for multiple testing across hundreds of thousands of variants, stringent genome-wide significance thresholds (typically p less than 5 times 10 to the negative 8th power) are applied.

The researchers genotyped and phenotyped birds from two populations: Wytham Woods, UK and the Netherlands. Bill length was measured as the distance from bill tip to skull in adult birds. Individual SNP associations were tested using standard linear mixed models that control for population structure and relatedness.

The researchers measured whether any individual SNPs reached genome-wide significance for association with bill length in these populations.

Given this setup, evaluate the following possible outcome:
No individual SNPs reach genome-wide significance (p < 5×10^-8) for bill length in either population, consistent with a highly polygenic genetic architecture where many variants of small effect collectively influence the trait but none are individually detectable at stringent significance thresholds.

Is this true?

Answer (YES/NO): YES